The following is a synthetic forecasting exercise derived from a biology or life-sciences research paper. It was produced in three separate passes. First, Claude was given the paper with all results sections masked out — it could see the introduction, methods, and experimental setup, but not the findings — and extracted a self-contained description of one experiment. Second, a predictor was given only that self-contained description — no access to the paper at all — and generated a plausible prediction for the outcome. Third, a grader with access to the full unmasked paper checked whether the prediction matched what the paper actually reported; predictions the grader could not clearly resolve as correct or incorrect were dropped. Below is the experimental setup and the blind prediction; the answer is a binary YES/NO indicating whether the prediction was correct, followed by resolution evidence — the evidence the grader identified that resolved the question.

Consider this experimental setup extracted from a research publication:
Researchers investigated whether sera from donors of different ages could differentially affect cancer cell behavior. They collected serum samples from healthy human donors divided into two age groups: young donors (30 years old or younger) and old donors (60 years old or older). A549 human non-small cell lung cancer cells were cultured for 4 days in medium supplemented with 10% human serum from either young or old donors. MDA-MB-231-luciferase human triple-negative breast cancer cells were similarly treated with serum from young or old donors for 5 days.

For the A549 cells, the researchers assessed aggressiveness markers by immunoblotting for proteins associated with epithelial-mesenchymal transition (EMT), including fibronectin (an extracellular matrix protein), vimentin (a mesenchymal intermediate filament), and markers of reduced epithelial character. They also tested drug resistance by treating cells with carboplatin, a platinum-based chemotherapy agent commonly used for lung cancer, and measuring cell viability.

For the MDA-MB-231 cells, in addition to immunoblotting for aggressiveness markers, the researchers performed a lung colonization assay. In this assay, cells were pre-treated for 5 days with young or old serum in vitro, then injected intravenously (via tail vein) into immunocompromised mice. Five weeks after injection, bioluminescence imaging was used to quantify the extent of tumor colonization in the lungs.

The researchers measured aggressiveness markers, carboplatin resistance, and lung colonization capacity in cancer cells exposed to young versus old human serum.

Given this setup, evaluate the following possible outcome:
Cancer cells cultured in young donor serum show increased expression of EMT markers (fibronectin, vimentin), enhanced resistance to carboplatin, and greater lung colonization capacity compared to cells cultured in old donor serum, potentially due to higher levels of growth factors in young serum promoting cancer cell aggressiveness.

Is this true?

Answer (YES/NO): NO